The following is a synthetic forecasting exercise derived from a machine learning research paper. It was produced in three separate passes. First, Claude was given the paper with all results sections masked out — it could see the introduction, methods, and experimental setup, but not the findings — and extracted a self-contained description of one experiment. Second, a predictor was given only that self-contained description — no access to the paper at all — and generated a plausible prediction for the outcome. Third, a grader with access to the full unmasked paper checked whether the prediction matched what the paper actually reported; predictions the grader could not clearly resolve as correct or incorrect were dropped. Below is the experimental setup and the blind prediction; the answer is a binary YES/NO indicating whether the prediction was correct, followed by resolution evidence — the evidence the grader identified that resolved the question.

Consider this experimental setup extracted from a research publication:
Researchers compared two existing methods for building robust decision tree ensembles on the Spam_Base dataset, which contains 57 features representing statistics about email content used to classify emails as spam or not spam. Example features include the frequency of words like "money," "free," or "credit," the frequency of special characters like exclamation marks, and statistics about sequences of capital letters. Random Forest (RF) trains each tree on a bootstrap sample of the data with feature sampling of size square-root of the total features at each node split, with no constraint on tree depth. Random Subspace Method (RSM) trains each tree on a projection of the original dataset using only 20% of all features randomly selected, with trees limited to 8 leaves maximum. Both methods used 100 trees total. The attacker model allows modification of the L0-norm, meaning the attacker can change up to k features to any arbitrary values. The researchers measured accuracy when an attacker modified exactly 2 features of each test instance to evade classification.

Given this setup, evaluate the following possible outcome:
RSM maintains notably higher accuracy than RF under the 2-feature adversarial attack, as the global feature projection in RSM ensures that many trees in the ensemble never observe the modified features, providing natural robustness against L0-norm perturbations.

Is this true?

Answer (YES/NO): YES